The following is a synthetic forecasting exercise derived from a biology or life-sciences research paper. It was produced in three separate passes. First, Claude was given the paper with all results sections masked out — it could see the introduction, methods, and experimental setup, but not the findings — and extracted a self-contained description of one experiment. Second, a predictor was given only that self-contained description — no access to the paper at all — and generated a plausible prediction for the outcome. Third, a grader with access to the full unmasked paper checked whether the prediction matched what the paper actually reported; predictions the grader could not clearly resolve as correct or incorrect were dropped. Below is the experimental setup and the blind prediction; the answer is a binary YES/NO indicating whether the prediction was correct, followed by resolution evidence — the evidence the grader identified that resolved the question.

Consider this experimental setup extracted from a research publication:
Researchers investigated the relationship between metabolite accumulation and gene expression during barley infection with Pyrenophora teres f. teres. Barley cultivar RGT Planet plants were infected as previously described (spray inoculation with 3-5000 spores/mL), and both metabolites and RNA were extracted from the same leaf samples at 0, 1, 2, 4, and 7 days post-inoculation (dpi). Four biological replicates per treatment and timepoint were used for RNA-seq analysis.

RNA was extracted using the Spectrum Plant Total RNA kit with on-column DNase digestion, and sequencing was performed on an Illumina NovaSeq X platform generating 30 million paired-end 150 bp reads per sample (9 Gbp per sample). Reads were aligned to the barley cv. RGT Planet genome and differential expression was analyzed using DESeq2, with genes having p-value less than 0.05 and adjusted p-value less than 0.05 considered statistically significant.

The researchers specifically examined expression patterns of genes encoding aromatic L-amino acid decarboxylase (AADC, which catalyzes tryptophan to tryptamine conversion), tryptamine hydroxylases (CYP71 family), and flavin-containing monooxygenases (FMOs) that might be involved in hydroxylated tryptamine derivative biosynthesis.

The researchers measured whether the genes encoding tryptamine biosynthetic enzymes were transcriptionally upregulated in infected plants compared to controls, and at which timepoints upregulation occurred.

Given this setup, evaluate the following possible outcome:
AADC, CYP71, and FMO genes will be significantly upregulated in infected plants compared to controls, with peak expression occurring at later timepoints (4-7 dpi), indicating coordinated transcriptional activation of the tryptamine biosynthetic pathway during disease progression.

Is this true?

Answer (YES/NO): NO